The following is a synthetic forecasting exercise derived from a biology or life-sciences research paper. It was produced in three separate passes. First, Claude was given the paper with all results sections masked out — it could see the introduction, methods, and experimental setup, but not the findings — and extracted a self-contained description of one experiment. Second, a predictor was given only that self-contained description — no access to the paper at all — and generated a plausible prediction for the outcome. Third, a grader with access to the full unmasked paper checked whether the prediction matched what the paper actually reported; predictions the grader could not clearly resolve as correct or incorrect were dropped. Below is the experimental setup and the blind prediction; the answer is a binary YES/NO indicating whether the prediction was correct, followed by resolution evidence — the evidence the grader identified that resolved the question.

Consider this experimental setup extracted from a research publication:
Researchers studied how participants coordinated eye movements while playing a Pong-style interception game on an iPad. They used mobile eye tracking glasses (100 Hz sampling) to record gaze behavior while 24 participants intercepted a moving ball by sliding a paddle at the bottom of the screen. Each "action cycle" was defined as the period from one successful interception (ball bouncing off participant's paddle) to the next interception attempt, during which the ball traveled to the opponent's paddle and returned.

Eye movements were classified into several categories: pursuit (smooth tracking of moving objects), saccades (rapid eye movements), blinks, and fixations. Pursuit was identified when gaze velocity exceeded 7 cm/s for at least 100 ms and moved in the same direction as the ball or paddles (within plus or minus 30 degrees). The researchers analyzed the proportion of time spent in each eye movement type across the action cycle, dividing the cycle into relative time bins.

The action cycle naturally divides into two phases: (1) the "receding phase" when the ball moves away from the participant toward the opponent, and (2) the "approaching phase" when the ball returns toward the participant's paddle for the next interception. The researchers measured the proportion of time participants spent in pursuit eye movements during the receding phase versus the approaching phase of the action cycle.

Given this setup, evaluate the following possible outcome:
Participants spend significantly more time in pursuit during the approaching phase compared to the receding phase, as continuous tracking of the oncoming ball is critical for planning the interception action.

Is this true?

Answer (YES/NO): YES